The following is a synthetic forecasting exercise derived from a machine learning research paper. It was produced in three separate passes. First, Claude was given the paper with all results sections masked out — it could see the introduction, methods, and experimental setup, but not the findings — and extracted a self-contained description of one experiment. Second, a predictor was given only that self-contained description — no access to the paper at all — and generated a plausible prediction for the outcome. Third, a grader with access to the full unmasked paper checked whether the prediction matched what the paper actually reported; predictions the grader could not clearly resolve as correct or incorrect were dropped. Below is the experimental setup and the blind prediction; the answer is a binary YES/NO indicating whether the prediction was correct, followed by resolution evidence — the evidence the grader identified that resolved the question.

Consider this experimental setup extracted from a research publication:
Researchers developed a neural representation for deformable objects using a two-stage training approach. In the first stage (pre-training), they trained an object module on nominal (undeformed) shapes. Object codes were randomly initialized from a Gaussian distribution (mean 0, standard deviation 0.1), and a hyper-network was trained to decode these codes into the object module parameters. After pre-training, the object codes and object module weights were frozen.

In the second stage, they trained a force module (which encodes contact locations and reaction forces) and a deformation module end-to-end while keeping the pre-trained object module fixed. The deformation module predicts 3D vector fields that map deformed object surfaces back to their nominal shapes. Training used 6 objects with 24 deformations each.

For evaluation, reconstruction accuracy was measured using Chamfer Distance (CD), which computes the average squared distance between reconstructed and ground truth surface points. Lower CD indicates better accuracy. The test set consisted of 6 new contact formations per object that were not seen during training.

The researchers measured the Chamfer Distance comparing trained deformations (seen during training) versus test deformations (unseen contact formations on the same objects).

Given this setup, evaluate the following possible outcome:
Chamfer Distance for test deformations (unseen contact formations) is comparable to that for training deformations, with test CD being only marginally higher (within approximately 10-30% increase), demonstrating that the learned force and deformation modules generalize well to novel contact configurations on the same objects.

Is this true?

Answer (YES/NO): NO